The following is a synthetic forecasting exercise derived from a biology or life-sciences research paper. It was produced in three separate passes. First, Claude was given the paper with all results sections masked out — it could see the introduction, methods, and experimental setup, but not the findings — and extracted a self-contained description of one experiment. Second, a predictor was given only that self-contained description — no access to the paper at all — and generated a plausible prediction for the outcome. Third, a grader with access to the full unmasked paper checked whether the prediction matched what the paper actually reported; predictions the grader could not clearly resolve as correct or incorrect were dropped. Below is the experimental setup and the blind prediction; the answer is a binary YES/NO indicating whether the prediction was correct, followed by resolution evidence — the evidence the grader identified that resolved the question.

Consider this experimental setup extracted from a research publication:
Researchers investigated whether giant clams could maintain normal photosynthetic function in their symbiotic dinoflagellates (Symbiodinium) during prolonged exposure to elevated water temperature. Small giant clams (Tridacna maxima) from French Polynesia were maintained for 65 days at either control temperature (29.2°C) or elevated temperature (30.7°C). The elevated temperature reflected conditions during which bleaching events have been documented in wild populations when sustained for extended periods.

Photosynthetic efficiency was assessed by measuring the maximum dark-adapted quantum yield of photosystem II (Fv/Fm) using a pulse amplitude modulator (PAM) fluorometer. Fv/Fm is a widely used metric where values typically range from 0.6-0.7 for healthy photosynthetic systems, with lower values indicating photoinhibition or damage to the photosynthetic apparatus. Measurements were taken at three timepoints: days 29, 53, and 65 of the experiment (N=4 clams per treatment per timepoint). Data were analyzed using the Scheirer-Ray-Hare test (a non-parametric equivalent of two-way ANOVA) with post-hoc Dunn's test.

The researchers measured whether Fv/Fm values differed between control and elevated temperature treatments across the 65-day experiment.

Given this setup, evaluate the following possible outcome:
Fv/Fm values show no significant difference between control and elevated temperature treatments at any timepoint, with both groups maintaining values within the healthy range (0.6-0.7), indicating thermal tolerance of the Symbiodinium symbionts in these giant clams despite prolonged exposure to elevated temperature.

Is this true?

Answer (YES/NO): NO